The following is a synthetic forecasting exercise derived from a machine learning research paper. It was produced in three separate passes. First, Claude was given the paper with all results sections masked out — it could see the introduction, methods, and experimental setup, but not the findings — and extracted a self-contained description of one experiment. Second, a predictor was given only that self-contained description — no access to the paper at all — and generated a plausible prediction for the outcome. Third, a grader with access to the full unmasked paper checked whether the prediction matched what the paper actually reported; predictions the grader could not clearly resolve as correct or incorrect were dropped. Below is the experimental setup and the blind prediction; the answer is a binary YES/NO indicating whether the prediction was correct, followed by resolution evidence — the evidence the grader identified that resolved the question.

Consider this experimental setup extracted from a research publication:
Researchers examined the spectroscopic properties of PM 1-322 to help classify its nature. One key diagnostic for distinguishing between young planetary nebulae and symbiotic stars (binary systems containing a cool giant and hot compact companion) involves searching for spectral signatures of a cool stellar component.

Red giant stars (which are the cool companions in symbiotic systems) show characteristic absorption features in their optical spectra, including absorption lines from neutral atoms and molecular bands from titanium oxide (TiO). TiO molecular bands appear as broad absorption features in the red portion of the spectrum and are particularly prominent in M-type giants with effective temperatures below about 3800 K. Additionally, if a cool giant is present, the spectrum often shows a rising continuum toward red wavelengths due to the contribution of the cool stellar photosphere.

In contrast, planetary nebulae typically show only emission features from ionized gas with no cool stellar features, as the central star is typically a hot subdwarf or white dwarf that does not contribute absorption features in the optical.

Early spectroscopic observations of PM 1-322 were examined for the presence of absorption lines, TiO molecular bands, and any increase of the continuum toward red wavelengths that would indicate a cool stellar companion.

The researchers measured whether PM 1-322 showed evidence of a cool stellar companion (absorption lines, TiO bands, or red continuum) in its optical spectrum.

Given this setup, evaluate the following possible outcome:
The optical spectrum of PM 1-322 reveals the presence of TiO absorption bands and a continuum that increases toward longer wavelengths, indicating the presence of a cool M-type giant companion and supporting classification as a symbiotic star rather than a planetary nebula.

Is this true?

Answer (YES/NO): NO